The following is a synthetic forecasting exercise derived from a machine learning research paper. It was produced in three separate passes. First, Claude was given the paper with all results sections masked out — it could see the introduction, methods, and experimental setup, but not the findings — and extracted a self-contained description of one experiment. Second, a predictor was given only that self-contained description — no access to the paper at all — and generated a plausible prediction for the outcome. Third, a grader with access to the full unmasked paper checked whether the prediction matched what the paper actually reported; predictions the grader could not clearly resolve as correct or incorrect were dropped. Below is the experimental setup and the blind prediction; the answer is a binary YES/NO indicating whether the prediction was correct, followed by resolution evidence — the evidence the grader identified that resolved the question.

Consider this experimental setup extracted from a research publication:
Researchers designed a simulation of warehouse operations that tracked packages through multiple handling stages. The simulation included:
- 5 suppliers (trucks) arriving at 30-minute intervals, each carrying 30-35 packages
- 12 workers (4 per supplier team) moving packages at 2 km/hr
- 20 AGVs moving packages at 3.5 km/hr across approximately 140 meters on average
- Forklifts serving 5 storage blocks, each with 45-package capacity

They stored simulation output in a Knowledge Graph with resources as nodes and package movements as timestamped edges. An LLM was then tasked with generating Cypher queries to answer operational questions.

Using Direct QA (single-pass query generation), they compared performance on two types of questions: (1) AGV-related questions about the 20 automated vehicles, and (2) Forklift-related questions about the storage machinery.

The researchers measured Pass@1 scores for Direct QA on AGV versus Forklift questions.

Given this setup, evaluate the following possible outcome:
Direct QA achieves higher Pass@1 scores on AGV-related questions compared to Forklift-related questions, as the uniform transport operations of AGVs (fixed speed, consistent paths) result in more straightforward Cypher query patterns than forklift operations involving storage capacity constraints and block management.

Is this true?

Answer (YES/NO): NO